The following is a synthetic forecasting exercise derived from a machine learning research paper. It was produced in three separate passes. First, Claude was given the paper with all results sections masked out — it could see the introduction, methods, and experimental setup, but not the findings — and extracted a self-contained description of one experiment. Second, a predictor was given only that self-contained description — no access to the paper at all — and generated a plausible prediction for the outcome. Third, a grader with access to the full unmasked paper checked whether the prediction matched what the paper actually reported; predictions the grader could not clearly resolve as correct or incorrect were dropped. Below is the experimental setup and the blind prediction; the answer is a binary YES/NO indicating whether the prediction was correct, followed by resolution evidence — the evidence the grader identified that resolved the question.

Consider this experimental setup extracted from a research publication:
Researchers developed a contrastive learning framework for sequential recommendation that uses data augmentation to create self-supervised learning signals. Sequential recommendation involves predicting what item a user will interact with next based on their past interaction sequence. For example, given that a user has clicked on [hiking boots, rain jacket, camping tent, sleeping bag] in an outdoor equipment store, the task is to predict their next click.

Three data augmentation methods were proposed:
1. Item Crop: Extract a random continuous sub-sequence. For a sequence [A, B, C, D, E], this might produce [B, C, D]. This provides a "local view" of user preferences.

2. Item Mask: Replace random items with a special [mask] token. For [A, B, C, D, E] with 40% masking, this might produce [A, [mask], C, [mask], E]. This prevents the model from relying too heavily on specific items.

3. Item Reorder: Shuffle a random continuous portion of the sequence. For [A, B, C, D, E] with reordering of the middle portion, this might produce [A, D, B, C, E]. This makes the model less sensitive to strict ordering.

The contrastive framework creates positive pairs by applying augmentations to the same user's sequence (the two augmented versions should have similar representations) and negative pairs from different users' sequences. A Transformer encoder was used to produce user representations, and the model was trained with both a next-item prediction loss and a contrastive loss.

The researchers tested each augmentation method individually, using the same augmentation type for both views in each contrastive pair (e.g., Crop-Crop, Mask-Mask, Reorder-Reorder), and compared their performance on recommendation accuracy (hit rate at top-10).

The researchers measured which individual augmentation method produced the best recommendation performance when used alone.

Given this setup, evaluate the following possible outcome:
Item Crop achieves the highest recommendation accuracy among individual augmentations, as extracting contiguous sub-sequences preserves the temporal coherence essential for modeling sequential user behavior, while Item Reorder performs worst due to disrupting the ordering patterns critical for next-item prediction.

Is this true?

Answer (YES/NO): NO